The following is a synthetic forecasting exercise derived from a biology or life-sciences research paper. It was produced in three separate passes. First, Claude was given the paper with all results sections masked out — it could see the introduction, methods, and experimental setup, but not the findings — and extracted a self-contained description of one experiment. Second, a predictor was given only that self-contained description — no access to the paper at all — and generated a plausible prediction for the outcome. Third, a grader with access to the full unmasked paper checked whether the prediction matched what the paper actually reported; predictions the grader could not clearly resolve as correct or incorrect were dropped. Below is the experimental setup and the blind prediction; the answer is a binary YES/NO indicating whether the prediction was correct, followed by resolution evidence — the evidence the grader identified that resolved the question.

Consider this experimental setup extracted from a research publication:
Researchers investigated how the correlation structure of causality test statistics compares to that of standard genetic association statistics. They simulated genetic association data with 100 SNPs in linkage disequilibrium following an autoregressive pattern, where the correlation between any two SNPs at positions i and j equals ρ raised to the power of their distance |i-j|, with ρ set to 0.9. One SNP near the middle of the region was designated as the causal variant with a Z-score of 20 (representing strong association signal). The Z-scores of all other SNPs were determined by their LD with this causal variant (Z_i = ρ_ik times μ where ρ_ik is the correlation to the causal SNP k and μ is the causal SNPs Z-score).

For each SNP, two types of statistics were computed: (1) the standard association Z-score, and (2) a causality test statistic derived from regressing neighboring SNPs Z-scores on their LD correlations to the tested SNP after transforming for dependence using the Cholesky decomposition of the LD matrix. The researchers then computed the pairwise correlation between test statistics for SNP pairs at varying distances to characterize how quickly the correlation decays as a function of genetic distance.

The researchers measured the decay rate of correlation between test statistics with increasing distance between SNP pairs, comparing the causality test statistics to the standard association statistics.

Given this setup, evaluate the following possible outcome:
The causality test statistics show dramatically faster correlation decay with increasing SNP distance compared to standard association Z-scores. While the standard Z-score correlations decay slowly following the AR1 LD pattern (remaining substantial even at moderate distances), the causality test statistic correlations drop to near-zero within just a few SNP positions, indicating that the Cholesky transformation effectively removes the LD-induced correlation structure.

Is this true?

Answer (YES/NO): YES